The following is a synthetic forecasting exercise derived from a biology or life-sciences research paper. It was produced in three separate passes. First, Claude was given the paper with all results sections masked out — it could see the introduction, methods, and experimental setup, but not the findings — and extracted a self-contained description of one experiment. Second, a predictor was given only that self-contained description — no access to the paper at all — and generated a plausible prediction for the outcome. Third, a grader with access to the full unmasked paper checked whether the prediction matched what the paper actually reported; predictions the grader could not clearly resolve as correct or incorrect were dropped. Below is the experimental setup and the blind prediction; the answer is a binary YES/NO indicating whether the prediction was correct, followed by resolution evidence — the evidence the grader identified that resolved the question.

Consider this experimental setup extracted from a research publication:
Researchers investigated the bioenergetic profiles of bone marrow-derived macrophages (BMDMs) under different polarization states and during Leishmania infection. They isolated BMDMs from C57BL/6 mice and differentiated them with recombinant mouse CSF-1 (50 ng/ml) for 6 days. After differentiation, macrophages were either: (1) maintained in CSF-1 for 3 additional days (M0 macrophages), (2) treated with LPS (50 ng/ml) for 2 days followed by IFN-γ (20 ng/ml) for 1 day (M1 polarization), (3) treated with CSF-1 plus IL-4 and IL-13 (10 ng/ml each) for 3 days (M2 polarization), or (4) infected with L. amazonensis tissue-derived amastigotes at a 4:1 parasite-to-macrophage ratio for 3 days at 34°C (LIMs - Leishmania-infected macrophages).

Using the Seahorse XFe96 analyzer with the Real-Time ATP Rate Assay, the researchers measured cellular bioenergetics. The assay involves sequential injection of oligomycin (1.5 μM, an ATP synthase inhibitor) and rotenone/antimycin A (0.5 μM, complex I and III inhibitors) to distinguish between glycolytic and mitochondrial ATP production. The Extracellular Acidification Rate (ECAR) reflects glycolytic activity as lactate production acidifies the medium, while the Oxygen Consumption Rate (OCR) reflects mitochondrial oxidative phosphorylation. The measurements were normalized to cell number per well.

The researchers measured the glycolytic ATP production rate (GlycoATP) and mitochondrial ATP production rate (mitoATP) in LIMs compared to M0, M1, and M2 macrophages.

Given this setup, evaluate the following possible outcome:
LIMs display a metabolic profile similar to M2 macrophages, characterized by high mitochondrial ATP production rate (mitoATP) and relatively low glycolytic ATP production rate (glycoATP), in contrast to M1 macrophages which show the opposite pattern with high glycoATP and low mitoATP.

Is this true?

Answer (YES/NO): YES